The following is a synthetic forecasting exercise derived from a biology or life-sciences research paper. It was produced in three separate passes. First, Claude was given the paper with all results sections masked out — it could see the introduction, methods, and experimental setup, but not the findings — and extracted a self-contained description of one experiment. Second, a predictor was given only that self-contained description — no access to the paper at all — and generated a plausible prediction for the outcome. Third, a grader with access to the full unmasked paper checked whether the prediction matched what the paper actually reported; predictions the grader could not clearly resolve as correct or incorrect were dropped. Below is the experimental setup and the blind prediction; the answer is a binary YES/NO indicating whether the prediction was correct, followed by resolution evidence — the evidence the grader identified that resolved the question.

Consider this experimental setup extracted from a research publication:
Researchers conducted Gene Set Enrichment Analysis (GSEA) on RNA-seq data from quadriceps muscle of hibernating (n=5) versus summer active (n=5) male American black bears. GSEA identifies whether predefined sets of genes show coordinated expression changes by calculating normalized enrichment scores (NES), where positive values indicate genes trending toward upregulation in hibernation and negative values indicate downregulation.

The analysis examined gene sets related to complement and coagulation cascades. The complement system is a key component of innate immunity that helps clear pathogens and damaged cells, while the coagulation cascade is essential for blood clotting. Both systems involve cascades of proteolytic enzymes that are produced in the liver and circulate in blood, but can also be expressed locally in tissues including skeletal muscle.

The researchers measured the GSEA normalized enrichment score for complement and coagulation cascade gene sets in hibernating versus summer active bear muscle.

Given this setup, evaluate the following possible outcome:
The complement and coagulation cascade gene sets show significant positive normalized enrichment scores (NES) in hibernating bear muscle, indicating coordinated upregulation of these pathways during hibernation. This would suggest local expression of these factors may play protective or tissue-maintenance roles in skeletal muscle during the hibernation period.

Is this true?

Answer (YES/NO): NO